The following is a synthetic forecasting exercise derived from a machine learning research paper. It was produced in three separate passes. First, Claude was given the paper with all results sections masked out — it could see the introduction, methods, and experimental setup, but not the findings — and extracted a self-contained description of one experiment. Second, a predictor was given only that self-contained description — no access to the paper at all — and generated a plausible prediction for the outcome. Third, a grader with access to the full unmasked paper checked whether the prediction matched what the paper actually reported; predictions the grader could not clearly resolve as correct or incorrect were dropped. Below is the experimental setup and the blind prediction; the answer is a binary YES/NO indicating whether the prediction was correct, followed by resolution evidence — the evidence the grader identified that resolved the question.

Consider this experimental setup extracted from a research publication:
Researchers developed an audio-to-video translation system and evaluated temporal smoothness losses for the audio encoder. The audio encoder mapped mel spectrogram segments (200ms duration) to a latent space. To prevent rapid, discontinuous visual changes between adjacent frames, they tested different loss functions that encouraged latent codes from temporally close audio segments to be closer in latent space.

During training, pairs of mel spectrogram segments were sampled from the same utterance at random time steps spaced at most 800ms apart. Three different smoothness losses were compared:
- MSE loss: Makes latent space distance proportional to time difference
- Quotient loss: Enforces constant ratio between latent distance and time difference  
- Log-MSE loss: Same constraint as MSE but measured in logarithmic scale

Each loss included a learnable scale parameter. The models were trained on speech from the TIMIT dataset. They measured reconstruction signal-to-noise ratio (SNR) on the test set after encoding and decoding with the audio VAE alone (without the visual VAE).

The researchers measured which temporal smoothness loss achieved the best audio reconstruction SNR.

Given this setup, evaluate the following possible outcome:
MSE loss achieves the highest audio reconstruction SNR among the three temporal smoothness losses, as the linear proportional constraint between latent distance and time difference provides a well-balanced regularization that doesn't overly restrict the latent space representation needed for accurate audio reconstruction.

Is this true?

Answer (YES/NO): NO